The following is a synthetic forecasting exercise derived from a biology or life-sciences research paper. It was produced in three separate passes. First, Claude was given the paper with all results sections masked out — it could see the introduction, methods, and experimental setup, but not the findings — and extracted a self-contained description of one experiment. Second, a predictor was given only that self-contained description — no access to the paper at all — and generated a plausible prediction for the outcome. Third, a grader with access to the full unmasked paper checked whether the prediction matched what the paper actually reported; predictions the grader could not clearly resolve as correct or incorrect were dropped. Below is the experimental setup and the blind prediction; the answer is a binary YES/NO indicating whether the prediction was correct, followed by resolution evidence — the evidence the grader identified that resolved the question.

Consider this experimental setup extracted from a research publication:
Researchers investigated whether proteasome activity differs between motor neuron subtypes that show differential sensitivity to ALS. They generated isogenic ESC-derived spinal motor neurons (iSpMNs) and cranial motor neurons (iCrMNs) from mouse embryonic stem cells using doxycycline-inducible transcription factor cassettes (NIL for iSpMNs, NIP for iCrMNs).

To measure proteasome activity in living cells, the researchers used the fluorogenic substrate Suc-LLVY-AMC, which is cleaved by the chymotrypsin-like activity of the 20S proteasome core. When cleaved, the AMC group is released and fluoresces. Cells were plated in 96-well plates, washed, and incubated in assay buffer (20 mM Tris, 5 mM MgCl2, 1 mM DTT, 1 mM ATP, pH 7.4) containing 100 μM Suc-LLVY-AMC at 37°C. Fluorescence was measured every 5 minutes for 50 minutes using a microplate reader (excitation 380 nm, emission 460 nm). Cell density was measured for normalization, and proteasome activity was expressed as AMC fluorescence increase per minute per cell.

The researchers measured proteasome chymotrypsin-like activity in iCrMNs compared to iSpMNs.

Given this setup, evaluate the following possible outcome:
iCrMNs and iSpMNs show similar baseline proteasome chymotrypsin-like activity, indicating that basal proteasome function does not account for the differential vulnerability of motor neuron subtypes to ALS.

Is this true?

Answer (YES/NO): NO